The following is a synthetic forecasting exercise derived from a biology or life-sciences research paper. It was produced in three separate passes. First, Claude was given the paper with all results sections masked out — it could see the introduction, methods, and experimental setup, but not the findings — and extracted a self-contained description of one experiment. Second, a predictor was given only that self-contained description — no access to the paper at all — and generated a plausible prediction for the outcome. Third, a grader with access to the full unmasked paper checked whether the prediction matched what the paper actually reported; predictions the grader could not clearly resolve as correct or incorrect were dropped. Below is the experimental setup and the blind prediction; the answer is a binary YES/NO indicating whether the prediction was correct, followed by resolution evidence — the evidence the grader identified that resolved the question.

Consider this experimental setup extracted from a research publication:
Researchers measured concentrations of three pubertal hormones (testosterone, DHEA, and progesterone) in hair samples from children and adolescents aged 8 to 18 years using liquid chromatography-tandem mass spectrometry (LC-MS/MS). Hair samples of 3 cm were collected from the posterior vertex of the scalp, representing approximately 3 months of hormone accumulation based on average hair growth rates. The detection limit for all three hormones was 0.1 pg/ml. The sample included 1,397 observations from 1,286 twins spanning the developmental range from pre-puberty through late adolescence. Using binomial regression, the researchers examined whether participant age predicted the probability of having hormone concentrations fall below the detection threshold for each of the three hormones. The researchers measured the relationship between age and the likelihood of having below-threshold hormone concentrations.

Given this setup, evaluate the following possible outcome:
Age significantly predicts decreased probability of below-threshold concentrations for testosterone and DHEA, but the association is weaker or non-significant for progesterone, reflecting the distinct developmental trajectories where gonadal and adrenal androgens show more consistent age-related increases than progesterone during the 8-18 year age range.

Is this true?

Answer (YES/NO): NO